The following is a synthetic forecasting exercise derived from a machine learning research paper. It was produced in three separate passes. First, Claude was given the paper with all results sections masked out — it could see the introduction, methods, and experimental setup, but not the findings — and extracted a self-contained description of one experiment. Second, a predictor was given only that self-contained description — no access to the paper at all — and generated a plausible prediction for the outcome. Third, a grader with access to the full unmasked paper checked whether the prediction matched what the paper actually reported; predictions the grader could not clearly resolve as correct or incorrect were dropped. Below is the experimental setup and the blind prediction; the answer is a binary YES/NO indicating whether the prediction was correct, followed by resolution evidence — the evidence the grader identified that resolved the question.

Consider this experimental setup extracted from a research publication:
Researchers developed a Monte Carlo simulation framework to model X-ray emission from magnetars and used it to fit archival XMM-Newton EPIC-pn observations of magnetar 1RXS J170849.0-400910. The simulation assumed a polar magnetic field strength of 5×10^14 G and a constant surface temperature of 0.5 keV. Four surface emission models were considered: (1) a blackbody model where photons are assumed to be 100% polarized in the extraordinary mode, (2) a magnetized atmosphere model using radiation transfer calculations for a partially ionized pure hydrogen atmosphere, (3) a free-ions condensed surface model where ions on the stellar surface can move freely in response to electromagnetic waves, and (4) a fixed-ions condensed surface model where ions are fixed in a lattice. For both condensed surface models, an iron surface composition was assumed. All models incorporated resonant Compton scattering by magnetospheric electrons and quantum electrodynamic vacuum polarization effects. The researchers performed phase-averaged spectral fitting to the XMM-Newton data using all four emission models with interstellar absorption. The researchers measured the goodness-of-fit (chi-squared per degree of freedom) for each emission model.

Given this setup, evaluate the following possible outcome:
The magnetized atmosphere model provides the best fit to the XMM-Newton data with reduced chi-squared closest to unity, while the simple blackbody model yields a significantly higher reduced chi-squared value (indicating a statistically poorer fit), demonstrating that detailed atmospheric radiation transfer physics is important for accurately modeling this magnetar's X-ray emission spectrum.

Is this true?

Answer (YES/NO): NO